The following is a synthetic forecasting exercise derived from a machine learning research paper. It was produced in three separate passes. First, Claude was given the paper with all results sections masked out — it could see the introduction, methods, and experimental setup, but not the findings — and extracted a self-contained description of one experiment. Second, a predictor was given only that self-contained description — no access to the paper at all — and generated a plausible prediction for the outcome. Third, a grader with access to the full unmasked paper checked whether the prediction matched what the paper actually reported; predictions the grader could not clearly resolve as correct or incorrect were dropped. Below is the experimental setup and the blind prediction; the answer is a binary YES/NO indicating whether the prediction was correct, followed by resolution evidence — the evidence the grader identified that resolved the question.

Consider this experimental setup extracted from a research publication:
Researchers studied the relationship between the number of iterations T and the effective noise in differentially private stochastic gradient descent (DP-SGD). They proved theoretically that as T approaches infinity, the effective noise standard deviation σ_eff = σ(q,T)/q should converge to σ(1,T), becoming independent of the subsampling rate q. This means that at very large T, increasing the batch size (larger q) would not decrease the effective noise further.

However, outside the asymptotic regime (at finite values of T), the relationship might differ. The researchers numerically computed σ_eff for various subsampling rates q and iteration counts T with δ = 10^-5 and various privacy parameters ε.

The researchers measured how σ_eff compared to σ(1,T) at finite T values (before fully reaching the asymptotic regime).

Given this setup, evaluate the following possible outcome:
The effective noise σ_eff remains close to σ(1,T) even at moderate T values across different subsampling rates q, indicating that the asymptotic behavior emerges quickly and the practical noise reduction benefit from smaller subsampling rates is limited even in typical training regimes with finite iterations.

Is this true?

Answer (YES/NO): NO